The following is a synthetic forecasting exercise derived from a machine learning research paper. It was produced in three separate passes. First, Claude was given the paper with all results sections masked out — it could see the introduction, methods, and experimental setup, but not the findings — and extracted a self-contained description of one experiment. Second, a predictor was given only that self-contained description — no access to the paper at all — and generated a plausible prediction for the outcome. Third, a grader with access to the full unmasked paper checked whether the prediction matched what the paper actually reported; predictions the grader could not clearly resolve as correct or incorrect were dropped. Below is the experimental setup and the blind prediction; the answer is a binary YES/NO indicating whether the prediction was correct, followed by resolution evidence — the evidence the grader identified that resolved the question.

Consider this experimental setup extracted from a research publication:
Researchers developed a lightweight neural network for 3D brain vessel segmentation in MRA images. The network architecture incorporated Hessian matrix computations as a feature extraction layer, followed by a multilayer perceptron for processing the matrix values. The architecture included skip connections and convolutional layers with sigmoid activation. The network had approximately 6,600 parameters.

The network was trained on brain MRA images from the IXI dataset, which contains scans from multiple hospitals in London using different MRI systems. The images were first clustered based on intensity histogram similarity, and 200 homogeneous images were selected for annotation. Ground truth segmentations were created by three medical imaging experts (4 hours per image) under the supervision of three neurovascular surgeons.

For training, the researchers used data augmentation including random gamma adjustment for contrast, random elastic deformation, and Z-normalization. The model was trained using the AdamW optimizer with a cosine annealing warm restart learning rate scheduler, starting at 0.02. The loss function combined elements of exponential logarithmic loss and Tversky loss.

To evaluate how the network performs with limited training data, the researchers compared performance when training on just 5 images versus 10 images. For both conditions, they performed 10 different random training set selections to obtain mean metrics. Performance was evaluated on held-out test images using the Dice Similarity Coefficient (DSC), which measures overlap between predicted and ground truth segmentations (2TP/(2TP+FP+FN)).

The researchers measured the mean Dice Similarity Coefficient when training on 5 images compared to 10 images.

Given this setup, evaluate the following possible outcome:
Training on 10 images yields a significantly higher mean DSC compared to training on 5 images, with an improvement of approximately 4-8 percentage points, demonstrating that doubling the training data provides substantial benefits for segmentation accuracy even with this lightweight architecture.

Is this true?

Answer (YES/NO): YES